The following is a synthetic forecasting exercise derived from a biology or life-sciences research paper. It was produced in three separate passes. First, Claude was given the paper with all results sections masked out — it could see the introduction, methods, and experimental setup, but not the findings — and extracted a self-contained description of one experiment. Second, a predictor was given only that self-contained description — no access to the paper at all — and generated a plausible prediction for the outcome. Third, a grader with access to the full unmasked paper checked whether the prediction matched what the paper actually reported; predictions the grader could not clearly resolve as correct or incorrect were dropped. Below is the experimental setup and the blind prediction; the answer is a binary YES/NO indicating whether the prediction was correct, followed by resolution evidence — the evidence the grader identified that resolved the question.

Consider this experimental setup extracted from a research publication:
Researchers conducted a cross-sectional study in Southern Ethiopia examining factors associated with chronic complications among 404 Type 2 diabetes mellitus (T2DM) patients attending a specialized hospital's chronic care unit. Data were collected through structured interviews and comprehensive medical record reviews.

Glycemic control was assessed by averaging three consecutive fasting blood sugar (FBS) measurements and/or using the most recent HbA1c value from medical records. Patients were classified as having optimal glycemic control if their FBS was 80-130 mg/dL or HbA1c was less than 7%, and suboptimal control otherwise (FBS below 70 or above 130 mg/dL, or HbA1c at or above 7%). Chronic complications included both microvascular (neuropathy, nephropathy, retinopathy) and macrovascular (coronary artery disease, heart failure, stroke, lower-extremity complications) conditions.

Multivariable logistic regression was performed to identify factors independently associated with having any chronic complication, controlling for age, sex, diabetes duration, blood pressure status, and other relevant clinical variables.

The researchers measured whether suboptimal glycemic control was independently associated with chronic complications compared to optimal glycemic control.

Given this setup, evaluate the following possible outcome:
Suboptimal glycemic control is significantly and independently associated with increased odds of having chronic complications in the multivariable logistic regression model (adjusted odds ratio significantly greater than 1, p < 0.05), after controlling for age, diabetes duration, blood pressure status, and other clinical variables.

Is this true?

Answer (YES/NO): YES